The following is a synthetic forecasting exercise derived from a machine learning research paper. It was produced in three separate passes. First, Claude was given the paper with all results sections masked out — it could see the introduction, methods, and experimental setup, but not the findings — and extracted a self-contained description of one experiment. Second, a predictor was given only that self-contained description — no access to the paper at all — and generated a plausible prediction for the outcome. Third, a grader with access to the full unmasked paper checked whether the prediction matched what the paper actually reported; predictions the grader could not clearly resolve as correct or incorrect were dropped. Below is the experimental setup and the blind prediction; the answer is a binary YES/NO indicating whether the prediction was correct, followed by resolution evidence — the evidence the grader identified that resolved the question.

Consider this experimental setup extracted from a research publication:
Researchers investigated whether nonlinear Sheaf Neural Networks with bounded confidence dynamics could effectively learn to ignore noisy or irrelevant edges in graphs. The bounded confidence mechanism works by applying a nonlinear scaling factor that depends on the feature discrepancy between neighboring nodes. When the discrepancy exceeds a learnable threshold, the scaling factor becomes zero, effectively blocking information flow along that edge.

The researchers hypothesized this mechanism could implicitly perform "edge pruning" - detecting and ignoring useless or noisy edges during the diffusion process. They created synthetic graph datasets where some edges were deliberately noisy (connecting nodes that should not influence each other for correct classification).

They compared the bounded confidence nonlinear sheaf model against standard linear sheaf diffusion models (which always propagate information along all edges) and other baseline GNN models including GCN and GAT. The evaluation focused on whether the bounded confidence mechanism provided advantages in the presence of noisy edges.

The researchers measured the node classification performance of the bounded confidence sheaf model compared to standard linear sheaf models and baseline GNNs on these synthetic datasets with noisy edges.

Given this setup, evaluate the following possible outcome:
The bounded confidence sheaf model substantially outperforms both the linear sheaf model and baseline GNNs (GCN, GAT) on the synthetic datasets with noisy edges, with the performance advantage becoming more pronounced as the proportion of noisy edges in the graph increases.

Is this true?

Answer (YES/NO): NO